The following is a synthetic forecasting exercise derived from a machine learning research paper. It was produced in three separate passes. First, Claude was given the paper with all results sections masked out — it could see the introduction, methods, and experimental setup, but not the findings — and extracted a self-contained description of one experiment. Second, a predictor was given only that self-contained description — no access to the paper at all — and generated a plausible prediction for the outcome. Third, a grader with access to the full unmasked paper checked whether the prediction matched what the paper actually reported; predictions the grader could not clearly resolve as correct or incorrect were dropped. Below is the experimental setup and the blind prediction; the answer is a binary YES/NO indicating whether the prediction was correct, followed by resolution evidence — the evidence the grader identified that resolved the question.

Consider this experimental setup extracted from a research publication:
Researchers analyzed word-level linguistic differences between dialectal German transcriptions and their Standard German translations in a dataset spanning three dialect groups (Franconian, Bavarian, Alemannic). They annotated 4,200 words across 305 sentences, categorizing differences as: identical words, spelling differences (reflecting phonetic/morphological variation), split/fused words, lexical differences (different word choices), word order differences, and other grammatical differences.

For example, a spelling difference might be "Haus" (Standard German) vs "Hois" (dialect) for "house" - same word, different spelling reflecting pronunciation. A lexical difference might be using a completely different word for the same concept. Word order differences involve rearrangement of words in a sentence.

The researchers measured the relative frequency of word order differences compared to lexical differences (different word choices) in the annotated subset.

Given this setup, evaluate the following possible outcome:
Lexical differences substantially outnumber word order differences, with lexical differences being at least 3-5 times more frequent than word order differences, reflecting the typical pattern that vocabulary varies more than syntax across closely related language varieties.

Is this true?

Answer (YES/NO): NO